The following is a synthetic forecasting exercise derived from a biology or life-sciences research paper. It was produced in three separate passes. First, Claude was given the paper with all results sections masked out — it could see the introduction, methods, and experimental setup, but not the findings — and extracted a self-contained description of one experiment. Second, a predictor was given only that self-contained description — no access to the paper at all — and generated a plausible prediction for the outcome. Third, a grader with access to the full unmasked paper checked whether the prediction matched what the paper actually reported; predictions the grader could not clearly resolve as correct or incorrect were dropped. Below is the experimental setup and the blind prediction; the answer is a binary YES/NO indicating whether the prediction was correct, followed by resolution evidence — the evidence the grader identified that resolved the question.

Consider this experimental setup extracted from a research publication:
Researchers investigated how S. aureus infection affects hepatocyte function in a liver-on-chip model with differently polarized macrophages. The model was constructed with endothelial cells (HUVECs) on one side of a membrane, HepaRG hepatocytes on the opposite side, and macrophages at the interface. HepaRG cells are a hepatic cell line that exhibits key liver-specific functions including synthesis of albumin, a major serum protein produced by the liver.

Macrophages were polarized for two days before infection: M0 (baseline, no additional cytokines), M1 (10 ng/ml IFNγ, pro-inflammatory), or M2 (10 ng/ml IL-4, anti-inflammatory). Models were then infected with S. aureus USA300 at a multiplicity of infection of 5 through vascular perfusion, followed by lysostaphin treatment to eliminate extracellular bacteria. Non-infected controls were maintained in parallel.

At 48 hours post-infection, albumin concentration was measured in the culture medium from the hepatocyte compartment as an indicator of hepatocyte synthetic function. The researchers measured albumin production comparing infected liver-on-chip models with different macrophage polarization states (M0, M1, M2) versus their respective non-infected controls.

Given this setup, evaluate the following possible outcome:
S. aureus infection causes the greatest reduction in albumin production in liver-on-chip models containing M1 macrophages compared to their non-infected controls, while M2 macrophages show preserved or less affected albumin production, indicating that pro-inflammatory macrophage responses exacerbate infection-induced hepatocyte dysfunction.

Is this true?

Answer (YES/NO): NO